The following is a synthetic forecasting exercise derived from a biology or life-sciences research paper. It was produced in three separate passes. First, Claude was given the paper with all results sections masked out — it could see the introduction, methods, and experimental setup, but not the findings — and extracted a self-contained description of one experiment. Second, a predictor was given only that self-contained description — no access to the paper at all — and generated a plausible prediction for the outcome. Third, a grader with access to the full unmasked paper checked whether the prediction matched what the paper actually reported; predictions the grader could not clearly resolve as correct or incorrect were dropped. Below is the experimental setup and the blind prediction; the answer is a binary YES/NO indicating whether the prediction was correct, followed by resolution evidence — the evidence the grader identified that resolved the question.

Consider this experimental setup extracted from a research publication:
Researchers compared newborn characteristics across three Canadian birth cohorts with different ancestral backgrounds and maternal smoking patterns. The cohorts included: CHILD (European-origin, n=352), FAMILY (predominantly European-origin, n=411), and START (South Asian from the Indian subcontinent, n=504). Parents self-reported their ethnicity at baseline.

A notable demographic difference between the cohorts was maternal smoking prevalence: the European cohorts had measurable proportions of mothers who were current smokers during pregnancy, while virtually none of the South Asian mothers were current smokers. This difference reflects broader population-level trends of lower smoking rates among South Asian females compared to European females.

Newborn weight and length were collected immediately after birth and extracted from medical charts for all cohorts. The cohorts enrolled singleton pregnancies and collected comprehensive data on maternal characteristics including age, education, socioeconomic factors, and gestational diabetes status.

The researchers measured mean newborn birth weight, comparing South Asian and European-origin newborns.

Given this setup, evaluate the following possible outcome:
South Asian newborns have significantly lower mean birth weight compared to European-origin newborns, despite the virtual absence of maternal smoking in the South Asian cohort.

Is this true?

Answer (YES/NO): YES